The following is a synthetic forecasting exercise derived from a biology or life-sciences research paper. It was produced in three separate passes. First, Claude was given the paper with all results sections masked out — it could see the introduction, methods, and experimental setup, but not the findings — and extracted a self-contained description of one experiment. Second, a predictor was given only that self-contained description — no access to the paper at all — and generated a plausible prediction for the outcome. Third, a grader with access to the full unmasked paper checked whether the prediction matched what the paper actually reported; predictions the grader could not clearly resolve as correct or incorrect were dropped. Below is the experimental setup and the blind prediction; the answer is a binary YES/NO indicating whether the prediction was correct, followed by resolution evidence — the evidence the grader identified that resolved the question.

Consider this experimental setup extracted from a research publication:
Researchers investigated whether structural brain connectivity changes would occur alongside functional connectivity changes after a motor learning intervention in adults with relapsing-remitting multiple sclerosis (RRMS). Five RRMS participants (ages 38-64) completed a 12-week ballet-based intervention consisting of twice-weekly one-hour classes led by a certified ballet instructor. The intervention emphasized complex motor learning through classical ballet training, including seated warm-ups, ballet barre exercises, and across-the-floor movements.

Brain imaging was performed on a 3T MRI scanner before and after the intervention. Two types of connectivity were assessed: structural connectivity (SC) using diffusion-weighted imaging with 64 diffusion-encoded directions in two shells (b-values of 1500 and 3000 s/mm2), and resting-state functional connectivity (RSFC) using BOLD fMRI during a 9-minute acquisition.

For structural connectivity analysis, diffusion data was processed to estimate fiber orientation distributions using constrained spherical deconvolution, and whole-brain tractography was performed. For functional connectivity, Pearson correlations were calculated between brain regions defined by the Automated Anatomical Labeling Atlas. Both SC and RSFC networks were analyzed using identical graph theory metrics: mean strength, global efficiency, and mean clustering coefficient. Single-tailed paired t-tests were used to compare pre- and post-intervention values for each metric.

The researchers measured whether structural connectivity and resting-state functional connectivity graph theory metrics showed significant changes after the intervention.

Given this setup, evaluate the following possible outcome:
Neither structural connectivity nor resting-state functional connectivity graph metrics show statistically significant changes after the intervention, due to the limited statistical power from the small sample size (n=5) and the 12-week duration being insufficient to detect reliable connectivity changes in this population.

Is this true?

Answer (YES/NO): NO